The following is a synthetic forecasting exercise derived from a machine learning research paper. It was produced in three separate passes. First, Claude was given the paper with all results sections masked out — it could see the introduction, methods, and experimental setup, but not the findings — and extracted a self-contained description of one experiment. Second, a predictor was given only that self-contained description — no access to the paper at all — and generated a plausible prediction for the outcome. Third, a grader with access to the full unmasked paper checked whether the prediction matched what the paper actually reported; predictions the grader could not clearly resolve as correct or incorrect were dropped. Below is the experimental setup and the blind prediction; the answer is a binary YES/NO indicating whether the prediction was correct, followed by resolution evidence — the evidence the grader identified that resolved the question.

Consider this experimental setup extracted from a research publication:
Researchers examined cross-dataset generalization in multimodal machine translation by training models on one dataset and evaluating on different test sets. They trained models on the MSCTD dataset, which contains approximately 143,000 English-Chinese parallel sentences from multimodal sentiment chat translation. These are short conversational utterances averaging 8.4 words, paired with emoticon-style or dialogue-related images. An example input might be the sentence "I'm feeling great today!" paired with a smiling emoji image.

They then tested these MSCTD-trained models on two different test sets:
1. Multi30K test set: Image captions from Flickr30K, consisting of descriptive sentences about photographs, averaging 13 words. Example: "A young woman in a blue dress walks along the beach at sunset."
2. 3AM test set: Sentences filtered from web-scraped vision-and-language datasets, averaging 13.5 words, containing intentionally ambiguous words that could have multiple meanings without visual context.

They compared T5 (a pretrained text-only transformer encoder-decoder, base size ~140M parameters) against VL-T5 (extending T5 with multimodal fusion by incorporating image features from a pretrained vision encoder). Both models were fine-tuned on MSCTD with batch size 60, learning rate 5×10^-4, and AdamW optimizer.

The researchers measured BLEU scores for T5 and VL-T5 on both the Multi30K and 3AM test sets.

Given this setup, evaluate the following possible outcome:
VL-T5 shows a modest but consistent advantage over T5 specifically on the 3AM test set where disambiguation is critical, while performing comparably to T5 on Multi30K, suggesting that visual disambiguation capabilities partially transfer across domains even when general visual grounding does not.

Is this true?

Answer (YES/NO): NO